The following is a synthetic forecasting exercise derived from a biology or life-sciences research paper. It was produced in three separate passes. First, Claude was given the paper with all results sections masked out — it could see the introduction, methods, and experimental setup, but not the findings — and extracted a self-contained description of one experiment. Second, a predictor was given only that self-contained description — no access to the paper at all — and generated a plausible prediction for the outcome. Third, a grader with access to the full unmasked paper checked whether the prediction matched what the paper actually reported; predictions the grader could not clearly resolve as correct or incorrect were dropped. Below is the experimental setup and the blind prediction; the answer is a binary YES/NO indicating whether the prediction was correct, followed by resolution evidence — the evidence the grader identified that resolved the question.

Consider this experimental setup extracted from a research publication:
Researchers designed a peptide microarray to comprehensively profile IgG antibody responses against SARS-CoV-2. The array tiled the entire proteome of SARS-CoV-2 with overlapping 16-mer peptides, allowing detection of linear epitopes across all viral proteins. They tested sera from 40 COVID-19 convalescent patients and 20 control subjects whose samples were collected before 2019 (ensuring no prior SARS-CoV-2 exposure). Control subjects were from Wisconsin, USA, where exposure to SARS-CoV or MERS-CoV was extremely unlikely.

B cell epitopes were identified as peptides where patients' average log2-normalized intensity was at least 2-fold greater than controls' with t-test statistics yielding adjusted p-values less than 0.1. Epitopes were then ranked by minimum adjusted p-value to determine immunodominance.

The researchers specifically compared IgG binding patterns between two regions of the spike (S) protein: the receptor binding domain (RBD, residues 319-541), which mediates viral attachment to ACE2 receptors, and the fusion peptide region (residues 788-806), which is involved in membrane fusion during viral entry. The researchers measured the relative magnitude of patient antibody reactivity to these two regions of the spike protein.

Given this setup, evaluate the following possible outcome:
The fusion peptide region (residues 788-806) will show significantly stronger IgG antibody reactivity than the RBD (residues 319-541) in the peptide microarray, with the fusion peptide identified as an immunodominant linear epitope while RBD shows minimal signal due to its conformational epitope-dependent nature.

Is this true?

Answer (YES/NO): YES